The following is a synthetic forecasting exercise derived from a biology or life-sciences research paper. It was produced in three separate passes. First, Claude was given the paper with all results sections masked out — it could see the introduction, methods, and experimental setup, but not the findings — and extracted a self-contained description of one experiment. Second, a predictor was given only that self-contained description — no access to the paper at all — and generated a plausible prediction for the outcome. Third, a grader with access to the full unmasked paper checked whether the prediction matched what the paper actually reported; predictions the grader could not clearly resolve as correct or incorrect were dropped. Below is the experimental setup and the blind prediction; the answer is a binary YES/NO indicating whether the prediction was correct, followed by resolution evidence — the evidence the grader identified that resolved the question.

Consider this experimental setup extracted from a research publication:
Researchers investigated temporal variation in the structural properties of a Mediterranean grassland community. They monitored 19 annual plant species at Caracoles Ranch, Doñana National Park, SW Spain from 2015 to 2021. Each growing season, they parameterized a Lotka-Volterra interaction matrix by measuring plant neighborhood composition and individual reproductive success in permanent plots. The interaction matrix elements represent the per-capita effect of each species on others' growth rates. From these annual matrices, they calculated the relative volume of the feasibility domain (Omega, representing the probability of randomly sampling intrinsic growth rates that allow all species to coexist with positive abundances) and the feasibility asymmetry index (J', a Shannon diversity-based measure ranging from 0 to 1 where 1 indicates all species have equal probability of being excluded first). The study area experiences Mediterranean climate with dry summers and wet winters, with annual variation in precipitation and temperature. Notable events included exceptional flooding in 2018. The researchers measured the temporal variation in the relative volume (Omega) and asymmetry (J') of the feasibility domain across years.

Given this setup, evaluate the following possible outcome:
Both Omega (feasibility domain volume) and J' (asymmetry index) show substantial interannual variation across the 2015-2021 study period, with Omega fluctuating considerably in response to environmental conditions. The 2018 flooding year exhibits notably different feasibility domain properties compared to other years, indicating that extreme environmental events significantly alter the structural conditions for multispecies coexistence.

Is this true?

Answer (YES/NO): NO